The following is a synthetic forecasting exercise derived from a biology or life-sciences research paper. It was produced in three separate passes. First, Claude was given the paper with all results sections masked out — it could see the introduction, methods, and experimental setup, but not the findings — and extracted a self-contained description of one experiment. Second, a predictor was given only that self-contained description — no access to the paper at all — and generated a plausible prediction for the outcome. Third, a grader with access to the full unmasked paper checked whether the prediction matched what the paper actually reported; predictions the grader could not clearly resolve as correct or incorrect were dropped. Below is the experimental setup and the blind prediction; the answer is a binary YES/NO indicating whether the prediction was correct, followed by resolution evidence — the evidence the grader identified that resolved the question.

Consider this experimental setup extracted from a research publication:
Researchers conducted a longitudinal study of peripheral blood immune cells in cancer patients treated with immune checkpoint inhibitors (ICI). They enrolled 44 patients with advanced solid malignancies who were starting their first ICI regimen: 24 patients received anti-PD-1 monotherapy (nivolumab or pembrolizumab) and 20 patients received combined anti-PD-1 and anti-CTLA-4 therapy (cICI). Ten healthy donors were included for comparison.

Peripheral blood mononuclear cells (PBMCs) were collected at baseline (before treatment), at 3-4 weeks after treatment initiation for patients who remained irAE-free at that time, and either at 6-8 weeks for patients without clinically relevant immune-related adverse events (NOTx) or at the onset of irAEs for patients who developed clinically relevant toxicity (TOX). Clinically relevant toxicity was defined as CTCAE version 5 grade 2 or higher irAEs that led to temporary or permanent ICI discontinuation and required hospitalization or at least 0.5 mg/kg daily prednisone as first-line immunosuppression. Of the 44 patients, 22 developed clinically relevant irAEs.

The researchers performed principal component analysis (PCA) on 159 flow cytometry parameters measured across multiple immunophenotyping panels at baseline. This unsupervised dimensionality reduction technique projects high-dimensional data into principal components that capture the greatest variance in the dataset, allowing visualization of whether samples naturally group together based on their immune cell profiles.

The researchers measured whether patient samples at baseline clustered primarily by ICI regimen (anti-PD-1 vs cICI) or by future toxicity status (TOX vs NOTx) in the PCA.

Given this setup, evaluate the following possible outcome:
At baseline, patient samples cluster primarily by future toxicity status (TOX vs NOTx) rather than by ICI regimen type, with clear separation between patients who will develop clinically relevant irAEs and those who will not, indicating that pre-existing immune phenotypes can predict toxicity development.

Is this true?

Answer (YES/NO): NO